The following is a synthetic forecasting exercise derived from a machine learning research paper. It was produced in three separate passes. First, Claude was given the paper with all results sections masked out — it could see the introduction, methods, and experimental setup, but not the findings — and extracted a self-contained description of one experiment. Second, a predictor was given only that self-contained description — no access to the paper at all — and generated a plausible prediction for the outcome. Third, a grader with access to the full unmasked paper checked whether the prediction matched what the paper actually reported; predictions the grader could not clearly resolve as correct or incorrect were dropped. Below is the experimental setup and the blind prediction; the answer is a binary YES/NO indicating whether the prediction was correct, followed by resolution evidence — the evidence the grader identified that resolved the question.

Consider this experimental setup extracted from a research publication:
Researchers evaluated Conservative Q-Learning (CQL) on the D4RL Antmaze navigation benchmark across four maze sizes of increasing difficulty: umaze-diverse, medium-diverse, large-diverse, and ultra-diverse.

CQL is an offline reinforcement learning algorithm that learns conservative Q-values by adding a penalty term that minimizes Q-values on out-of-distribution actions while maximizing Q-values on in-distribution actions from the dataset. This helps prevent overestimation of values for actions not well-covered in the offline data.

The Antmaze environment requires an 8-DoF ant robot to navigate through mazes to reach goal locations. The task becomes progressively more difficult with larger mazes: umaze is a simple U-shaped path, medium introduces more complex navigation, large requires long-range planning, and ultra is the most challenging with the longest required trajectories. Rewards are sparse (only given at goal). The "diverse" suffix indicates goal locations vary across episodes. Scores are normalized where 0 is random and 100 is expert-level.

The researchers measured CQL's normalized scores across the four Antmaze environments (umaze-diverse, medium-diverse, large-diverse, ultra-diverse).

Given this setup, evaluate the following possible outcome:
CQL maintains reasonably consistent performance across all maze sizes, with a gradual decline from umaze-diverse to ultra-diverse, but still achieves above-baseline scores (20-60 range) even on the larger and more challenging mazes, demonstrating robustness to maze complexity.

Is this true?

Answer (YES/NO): NO